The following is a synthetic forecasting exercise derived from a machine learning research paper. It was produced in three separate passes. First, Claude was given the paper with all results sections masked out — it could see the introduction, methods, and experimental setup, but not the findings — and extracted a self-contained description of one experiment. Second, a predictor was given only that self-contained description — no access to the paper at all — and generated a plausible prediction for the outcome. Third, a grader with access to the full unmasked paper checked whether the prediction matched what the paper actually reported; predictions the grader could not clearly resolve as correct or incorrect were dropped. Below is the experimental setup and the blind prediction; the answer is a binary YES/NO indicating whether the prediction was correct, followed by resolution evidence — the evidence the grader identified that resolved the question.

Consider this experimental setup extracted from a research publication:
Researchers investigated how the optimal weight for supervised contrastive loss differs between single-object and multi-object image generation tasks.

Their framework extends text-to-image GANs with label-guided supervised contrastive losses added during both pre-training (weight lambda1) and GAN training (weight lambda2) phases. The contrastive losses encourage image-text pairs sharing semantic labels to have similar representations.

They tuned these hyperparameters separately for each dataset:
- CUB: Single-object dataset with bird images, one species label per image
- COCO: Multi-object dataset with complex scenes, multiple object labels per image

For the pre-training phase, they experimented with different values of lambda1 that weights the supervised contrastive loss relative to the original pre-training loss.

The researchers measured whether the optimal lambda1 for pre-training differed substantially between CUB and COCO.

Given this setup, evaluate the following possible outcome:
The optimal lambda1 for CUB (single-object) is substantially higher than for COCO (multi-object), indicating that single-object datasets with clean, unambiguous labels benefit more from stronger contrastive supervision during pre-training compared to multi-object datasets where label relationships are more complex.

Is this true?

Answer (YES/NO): YES